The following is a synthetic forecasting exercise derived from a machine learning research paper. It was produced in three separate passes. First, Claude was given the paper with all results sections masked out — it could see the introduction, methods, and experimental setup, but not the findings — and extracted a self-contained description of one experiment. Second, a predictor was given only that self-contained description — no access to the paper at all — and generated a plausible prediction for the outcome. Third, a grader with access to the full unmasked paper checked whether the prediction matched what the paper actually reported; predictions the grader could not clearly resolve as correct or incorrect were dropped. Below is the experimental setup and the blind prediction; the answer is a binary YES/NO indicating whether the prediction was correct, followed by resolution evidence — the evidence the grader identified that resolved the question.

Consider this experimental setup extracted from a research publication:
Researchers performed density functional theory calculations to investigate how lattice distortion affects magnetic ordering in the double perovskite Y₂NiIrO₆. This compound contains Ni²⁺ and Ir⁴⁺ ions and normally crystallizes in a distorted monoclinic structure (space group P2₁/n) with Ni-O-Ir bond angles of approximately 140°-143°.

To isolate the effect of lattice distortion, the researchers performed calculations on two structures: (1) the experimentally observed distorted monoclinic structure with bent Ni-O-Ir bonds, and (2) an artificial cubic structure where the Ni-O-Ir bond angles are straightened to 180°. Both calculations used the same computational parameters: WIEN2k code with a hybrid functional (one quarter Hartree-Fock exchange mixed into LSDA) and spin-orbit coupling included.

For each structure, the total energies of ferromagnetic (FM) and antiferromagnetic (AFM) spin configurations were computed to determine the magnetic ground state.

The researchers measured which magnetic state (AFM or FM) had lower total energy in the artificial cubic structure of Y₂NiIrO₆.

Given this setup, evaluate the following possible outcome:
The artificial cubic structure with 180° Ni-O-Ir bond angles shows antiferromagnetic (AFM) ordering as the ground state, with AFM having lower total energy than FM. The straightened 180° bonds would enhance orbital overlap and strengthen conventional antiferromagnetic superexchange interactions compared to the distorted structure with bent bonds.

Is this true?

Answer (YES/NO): NO